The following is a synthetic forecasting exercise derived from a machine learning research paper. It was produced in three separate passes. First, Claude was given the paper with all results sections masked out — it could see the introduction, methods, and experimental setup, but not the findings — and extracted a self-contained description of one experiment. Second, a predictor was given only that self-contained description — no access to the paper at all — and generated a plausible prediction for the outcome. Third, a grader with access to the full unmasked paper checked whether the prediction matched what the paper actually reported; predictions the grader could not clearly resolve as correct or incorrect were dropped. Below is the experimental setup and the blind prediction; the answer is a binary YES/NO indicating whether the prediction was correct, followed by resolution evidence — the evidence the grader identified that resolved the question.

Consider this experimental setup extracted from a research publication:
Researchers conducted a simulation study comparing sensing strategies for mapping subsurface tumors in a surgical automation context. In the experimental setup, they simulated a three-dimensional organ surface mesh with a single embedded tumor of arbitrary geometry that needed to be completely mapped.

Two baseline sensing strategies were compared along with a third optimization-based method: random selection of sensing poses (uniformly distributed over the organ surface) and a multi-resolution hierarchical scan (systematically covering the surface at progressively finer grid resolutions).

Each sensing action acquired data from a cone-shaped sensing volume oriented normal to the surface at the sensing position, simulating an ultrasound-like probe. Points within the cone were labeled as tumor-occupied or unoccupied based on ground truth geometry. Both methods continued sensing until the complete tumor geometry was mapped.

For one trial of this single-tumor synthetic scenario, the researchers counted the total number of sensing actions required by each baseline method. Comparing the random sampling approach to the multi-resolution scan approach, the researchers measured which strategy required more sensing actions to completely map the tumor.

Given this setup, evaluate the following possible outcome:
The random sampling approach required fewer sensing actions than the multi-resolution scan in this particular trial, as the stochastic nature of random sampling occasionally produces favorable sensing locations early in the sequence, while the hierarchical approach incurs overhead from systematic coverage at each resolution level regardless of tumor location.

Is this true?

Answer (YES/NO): NO